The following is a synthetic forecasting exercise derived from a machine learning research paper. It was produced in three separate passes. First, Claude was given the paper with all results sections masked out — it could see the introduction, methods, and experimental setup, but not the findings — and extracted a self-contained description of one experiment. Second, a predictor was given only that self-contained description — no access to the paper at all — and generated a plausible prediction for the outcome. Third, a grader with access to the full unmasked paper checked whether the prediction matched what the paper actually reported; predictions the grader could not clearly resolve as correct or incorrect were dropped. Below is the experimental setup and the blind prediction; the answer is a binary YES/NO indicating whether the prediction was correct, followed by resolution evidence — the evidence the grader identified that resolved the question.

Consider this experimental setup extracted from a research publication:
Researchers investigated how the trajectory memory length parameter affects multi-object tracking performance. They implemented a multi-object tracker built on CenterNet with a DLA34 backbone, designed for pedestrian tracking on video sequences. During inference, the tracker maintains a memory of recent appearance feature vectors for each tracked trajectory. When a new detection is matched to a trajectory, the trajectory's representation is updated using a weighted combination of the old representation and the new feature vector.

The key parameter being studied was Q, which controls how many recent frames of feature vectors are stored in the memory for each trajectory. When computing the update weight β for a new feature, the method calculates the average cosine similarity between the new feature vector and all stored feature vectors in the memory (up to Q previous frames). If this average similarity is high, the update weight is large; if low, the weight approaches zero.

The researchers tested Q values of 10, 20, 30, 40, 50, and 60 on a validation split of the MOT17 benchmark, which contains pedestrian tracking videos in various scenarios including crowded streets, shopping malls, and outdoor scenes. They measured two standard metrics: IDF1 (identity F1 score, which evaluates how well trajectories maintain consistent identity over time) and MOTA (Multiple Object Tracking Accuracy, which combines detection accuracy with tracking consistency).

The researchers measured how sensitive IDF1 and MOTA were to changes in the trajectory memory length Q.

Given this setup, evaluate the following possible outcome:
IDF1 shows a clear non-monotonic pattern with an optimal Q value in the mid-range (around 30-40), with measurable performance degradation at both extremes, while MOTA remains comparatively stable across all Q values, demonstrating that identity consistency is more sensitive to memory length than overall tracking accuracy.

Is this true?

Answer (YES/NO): YES